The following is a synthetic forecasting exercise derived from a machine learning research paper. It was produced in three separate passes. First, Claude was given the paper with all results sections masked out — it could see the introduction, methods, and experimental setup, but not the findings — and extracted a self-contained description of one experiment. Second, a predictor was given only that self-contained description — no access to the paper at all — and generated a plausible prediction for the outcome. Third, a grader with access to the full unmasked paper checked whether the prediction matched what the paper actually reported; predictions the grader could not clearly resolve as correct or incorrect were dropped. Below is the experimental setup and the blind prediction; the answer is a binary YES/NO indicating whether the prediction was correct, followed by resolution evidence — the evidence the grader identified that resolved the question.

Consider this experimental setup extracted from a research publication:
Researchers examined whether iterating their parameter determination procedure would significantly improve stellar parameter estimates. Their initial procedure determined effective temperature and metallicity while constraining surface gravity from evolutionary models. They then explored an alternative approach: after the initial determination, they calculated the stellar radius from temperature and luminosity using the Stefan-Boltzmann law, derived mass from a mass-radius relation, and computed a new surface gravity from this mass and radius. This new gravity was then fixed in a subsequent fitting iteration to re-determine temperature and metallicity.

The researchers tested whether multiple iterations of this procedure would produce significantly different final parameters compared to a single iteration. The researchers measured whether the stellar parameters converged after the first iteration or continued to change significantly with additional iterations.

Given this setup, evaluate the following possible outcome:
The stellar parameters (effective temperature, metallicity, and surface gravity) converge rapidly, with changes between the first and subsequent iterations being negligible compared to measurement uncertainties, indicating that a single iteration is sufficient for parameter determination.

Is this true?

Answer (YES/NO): YES